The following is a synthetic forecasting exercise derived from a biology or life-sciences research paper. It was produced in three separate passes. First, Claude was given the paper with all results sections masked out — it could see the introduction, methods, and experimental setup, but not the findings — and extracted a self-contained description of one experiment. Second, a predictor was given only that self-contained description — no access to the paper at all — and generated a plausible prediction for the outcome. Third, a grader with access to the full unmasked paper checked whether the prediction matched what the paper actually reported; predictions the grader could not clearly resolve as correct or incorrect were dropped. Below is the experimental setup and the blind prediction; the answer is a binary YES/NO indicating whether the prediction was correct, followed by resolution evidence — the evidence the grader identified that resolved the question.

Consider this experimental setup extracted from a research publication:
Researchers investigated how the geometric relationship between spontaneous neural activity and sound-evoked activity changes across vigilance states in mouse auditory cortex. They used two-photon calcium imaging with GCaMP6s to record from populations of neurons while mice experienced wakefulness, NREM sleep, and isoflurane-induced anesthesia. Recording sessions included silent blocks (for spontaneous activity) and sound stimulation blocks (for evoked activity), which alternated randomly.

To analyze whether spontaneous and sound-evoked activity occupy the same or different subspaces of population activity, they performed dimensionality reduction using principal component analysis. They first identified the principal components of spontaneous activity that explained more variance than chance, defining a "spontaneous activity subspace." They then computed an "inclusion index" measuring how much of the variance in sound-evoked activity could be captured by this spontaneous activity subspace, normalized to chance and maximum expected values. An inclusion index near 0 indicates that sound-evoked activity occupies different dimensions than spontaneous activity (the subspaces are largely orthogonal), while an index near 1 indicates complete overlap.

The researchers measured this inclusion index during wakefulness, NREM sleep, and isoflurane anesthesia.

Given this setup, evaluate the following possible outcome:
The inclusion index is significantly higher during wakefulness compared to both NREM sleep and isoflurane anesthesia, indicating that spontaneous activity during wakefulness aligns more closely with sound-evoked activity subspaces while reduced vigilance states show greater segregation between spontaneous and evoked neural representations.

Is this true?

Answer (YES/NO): NO